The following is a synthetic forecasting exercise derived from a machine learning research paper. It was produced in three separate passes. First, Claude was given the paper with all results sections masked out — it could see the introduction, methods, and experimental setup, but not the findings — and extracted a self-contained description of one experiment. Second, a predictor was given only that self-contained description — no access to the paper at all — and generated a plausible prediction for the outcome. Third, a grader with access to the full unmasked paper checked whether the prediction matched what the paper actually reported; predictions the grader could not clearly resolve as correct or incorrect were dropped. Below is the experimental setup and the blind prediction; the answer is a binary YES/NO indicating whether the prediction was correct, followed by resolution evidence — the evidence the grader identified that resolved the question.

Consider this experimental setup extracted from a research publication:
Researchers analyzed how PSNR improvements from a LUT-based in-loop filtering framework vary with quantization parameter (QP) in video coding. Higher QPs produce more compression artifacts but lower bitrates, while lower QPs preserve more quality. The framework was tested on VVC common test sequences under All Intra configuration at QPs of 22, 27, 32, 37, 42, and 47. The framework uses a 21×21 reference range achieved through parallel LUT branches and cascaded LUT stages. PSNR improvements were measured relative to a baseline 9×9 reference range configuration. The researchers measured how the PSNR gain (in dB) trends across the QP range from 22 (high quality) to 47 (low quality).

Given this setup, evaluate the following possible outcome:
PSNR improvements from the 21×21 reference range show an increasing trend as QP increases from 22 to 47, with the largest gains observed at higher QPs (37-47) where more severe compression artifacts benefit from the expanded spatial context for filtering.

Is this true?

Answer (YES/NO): NO